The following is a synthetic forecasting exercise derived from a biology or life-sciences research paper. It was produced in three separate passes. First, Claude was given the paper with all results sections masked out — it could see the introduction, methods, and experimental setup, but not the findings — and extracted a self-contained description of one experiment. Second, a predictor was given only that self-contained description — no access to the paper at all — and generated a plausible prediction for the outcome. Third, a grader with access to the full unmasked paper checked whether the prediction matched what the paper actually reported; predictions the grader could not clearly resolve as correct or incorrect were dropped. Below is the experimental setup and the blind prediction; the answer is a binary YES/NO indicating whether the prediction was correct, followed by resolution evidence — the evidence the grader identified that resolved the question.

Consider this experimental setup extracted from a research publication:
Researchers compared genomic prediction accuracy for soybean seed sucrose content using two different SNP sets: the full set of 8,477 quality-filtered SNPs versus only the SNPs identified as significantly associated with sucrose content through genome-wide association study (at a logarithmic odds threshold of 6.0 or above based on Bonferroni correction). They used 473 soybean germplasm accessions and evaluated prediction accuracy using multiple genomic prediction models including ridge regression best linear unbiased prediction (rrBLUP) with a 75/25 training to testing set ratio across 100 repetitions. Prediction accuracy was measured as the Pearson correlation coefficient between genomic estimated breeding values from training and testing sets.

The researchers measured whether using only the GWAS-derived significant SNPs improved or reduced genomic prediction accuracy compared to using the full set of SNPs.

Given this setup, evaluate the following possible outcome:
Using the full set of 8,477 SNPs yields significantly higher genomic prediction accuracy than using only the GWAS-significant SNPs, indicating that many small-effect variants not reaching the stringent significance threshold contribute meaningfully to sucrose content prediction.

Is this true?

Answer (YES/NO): NO